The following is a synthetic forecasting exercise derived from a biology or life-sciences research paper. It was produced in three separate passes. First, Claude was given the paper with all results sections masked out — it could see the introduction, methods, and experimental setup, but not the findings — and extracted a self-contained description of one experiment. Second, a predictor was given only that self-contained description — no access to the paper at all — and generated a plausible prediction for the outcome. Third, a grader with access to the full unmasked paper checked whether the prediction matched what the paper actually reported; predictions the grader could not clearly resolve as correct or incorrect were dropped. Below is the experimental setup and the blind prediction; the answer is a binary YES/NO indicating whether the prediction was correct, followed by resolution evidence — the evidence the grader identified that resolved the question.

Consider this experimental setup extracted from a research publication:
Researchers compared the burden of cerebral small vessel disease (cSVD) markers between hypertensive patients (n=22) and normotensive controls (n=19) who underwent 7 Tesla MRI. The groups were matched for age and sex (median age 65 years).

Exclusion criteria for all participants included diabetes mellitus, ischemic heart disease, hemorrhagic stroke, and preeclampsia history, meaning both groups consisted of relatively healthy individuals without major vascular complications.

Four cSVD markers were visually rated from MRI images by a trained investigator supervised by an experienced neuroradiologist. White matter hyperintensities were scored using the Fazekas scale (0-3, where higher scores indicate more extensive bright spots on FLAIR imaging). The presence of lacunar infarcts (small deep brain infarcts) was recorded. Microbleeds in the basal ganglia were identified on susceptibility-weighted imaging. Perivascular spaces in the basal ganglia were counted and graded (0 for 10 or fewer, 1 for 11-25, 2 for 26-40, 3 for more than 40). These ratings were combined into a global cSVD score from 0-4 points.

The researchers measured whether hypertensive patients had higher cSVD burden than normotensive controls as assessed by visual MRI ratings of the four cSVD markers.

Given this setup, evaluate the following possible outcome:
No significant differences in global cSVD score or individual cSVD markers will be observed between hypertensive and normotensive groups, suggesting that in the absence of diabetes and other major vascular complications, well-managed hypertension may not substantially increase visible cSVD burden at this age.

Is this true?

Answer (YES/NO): YES